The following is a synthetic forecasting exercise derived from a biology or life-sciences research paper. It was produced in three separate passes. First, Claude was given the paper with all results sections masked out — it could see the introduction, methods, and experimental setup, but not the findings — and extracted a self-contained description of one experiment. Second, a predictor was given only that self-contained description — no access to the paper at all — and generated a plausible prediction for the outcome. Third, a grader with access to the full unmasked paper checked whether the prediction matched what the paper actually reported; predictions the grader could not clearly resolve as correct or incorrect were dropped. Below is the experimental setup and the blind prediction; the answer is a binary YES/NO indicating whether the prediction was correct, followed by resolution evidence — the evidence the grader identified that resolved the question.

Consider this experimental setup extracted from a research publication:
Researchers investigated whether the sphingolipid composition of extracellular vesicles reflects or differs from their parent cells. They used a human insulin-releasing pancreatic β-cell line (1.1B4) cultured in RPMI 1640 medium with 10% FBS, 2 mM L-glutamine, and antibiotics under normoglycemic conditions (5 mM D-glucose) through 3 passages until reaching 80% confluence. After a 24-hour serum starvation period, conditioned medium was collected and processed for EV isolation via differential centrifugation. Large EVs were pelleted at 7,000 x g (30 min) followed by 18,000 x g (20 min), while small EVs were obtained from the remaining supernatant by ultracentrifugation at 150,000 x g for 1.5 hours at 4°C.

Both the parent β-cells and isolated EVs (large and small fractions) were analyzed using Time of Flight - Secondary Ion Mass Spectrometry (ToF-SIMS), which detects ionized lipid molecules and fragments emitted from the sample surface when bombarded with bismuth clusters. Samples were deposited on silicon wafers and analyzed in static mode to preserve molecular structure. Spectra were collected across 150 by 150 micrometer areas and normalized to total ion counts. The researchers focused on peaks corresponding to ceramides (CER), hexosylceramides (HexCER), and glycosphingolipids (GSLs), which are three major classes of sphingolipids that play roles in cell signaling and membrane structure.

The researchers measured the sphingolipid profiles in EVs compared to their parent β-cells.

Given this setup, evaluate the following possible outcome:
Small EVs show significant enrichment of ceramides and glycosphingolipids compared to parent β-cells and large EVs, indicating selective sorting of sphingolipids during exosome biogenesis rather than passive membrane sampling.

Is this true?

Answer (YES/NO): NO